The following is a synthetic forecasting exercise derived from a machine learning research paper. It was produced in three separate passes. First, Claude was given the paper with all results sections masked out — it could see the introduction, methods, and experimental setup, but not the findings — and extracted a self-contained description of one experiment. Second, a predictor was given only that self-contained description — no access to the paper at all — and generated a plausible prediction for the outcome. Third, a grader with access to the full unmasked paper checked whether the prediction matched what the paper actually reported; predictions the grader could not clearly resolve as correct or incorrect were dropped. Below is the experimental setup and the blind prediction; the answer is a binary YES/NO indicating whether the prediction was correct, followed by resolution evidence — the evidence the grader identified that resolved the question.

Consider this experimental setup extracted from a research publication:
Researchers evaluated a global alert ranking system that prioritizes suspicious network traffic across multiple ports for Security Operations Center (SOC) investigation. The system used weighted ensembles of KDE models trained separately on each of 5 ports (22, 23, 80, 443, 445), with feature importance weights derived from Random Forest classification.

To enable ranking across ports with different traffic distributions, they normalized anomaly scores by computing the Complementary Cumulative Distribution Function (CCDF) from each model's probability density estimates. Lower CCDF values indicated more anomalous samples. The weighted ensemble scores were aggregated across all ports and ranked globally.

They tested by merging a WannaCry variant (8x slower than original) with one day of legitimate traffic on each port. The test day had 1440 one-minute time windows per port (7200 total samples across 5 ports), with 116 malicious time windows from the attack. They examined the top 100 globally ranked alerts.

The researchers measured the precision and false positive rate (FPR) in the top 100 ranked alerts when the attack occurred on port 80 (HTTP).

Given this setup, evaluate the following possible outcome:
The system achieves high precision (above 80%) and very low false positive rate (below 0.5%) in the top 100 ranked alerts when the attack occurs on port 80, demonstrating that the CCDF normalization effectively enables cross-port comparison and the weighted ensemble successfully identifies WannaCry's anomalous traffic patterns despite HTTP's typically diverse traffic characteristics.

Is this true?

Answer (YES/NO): YES